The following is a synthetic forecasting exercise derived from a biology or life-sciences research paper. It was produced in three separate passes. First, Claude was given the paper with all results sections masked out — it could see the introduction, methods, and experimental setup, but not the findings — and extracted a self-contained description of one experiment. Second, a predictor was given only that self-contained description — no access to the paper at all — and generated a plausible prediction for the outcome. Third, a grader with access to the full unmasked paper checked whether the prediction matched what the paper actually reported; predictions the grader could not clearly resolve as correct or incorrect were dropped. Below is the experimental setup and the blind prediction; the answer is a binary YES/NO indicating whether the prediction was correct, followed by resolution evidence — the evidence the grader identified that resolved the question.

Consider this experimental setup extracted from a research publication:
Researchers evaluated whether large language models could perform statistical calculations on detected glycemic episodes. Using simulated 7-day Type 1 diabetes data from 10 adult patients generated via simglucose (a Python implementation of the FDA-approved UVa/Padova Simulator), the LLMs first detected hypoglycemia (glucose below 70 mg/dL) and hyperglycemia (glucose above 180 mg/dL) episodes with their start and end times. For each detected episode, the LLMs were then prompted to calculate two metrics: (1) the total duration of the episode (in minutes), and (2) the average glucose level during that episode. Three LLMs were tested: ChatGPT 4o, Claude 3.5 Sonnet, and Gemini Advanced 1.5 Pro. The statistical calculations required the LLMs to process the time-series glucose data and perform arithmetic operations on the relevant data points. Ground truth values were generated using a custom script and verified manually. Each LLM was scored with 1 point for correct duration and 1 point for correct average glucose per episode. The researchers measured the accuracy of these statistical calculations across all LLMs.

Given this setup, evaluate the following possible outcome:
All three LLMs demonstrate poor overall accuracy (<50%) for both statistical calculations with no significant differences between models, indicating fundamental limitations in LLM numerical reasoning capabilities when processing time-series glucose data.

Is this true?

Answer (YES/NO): NO